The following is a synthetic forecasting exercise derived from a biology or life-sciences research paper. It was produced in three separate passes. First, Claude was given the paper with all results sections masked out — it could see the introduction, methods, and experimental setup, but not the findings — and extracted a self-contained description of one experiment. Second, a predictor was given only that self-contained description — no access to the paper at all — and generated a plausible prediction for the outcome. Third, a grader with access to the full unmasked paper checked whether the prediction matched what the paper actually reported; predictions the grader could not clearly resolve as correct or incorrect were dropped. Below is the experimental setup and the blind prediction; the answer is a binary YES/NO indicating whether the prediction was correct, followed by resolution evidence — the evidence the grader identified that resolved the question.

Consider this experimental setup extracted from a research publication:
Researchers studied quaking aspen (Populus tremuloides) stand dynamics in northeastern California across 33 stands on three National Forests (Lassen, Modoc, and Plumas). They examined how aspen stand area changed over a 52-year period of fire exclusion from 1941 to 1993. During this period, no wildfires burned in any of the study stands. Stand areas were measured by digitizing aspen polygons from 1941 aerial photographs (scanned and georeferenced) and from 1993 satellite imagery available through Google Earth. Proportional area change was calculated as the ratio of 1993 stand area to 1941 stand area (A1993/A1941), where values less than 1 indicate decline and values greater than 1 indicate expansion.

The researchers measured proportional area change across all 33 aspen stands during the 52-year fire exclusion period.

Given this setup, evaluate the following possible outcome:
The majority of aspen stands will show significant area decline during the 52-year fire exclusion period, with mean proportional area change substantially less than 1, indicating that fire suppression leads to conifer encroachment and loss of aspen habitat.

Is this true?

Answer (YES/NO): YES